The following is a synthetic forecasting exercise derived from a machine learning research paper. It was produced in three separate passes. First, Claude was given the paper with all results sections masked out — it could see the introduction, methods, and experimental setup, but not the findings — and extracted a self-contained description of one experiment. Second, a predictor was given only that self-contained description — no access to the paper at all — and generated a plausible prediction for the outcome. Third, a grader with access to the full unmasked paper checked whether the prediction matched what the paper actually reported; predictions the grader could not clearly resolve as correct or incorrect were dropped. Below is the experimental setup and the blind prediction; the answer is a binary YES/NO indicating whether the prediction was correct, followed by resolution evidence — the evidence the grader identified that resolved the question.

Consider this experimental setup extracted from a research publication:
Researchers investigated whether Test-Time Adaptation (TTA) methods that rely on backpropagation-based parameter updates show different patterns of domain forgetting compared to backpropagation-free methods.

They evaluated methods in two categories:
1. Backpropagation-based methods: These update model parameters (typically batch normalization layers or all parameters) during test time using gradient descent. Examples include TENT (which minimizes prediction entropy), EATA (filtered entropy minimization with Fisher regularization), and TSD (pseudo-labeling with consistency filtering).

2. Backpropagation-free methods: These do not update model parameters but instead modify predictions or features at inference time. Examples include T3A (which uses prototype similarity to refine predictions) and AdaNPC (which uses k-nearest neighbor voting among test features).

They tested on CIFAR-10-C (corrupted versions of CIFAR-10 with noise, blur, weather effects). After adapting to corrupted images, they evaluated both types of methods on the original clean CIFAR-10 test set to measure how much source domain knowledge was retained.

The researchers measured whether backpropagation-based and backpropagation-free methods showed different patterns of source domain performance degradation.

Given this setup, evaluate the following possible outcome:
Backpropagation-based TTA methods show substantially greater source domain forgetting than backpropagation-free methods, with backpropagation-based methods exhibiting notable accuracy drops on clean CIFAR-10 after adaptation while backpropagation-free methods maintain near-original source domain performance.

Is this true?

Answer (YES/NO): NO